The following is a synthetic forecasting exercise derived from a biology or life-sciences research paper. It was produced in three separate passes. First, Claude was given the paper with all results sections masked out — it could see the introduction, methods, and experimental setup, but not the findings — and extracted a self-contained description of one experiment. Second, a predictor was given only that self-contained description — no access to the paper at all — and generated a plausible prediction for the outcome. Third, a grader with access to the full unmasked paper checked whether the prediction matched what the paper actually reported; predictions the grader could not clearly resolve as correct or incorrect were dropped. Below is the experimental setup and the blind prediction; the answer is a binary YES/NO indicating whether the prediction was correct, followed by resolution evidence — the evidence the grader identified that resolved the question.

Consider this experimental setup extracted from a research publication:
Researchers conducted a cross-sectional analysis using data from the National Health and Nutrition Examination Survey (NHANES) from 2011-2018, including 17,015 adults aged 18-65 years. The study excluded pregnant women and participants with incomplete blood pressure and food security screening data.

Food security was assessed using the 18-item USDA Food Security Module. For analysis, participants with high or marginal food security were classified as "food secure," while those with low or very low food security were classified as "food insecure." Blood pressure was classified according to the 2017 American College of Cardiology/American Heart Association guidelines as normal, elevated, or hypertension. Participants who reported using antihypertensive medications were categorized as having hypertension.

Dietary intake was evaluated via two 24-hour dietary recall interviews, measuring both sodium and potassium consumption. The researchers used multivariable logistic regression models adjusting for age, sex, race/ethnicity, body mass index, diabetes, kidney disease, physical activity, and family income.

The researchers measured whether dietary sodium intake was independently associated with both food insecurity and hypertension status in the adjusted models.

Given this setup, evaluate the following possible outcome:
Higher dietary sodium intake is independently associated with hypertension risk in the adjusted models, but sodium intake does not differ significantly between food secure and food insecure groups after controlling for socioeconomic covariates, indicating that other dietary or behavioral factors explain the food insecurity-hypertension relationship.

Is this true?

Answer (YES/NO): YES